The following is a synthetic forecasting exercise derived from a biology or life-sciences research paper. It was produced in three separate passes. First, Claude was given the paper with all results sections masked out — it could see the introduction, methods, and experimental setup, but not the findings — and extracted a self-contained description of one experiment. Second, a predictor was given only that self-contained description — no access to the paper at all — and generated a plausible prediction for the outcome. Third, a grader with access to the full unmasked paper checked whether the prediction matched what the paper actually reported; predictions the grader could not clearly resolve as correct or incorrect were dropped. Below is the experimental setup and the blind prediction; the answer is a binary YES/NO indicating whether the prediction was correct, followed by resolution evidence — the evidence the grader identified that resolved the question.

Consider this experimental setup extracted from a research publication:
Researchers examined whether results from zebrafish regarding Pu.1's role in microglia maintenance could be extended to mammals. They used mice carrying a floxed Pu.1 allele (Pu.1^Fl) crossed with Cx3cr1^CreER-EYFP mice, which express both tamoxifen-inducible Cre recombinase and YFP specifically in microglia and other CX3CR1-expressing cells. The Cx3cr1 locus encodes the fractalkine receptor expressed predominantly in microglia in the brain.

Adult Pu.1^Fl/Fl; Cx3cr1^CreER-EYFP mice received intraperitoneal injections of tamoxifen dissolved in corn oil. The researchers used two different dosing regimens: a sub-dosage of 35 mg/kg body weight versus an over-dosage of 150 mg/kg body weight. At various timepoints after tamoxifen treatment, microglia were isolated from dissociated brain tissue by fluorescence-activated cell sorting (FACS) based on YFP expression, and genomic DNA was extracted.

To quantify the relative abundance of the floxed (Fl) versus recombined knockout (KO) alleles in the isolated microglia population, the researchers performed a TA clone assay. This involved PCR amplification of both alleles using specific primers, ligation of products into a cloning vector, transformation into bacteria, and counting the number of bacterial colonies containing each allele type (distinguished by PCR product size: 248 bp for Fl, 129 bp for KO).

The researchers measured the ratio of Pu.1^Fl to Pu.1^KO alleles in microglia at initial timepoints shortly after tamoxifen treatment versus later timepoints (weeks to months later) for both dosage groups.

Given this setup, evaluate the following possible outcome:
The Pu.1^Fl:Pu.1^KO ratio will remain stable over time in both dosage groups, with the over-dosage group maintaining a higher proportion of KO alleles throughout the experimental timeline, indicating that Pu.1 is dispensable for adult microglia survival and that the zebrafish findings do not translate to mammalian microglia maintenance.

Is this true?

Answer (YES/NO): NO